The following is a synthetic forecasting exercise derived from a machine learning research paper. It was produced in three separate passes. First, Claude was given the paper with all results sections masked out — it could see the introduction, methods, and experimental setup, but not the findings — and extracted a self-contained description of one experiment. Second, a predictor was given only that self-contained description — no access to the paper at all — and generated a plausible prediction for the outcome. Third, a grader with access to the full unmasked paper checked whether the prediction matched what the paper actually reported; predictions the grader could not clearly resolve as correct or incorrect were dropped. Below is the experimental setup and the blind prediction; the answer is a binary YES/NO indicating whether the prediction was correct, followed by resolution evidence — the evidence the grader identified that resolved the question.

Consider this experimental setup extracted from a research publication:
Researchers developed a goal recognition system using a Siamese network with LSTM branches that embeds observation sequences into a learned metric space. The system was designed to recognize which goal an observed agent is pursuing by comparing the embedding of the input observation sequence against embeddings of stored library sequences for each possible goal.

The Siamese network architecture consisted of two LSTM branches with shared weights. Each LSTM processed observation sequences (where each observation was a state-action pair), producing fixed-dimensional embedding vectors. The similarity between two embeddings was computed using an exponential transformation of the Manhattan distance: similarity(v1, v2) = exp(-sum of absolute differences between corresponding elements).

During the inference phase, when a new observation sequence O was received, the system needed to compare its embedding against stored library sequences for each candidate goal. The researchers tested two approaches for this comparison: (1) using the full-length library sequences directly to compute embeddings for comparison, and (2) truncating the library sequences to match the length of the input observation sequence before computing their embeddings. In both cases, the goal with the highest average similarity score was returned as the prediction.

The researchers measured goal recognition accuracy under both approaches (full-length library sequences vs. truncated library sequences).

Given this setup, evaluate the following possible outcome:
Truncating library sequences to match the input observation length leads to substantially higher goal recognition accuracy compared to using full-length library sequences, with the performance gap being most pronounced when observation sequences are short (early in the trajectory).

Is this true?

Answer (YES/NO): NO